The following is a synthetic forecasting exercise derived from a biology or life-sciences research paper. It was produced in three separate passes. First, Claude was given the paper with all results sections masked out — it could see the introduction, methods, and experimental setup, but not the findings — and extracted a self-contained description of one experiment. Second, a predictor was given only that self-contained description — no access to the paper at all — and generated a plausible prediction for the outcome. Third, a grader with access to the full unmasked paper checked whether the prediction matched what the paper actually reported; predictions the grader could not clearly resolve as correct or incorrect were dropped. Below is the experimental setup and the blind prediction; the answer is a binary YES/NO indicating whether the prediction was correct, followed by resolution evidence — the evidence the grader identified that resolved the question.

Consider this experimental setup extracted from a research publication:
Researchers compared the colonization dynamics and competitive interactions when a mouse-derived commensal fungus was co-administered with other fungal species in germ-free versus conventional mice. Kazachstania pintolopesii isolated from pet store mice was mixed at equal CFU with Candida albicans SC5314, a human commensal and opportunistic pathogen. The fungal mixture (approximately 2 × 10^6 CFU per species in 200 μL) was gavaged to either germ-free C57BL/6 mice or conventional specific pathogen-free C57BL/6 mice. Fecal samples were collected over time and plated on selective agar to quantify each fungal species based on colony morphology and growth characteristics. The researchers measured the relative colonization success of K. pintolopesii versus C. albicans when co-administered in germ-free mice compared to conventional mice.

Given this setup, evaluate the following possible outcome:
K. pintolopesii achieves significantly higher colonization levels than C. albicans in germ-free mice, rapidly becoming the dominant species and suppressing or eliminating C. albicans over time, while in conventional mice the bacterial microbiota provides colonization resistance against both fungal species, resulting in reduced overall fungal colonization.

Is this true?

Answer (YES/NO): NO